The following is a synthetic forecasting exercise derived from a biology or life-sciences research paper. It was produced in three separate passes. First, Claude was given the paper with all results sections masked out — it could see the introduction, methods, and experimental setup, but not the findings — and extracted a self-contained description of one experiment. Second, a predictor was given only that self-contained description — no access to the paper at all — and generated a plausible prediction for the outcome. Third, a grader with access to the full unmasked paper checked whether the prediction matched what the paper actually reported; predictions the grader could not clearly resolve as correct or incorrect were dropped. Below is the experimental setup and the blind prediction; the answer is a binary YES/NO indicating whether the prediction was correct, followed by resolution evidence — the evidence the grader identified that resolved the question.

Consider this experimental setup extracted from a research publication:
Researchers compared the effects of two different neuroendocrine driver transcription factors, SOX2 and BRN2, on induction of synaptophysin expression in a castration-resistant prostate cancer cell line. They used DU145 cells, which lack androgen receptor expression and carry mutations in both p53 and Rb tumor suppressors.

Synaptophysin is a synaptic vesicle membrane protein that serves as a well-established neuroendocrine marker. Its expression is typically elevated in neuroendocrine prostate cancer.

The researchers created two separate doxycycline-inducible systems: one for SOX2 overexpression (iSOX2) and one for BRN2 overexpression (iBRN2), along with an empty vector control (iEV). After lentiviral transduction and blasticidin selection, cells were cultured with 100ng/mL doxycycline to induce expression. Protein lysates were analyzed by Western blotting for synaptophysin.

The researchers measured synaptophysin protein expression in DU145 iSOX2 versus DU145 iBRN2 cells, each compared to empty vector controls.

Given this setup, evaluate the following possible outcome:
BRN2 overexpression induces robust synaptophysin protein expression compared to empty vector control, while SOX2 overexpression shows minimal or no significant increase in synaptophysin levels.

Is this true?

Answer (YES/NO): YES